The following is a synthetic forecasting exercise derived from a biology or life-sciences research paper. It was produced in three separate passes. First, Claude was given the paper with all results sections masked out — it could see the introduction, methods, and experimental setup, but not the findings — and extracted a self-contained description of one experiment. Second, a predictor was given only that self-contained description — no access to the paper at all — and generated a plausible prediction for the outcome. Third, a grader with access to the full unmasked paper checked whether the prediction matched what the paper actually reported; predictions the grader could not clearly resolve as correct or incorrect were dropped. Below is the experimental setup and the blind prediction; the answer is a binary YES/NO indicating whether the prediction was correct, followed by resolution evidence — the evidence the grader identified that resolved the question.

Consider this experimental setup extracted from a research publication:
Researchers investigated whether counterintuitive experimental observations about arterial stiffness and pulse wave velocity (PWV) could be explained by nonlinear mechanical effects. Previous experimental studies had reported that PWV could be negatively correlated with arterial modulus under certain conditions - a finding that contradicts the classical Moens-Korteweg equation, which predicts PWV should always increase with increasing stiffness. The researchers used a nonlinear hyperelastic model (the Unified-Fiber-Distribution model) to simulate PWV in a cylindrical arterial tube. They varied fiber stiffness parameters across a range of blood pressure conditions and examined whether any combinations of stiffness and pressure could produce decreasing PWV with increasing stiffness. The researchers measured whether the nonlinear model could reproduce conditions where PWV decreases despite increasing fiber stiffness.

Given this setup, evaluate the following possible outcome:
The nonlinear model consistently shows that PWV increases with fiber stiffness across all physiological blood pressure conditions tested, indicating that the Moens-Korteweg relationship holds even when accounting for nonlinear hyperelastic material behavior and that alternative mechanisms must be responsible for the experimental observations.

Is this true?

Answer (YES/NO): NO